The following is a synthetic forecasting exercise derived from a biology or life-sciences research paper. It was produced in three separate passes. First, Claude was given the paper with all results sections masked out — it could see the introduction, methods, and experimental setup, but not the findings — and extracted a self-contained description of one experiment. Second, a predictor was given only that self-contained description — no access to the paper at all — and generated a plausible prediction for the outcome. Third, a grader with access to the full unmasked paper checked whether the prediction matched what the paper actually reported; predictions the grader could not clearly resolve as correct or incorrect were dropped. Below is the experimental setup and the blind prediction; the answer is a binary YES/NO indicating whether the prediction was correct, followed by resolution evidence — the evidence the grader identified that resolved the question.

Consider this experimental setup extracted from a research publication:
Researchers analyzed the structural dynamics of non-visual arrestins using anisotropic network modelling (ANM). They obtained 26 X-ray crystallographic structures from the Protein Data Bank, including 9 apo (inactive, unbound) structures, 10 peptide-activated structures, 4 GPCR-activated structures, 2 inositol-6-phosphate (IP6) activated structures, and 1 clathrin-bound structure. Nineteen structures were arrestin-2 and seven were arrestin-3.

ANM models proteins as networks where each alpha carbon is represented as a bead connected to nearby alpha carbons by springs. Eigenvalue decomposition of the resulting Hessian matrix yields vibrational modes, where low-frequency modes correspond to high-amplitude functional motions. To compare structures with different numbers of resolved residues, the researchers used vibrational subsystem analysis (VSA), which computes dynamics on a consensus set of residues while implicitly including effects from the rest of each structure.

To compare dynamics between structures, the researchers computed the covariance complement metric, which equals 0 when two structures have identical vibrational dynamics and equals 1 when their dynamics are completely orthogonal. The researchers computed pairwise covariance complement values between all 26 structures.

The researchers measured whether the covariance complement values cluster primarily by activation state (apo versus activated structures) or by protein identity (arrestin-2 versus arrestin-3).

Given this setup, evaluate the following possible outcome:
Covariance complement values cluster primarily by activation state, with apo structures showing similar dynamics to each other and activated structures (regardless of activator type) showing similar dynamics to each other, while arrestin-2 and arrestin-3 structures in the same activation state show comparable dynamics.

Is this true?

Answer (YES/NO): NO